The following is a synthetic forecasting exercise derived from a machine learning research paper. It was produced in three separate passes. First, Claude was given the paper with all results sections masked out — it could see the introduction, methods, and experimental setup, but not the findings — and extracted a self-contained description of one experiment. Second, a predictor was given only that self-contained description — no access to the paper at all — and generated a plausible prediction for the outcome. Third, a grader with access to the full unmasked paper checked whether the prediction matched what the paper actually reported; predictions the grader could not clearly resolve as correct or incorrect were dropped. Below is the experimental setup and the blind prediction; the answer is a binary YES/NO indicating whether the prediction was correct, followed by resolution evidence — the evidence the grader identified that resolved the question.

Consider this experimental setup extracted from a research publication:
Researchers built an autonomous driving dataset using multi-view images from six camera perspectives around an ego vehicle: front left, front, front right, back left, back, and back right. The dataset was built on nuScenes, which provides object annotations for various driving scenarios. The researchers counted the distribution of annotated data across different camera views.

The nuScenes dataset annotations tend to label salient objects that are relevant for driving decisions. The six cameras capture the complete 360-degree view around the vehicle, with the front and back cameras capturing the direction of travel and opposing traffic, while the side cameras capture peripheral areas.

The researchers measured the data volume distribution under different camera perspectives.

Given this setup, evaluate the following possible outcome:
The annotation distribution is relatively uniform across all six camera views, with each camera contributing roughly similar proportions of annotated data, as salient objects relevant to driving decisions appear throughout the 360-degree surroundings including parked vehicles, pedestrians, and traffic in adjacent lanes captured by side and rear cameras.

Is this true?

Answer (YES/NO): NO